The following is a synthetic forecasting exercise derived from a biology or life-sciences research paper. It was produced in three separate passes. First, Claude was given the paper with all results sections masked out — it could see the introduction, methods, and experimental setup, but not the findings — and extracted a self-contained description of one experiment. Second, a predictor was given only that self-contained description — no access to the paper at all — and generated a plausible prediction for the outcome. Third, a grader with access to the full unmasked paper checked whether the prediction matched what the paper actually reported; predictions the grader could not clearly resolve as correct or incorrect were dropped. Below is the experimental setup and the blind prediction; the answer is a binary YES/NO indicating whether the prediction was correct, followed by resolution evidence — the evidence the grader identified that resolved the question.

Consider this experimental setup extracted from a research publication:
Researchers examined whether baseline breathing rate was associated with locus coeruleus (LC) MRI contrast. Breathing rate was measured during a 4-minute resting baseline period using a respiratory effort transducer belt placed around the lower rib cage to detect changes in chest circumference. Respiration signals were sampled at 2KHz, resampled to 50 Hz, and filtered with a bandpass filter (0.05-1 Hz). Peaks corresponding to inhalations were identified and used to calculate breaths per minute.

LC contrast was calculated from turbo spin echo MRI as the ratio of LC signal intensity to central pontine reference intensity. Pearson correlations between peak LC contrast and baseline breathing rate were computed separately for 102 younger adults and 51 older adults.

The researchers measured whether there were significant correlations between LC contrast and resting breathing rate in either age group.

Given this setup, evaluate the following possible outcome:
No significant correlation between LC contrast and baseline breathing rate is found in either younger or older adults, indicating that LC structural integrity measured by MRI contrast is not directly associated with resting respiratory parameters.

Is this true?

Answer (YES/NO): YES